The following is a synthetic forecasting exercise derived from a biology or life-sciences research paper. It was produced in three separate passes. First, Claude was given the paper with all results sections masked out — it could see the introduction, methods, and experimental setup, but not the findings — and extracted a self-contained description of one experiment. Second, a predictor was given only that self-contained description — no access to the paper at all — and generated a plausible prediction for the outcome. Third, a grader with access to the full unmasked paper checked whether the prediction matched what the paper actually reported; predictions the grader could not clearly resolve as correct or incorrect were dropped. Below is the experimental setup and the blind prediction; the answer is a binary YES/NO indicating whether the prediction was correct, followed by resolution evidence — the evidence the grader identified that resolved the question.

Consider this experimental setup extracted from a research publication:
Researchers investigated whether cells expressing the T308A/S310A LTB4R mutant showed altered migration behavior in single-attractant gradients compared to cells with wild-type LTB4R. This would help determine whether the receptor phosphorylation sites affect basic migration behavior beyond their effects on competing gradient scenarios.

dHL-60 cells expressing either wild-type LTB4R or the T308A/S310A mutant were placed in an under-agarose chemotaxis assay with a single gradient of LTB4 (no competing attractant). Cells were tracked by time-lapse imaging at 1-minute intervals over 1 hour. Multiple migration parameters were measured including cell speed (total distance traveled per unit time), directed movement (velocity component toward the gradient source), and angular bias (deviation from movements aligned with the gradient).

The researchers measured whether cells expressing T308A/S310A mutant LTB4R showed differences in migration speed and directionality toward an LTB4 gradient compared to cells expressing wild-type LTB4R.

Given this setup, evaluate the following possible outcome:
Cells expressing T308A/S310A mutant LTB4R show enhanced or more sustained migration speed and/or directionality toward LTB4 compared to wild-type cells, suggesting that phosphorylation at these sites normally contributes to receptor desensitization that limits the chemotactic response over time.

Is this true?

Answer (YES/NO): NO